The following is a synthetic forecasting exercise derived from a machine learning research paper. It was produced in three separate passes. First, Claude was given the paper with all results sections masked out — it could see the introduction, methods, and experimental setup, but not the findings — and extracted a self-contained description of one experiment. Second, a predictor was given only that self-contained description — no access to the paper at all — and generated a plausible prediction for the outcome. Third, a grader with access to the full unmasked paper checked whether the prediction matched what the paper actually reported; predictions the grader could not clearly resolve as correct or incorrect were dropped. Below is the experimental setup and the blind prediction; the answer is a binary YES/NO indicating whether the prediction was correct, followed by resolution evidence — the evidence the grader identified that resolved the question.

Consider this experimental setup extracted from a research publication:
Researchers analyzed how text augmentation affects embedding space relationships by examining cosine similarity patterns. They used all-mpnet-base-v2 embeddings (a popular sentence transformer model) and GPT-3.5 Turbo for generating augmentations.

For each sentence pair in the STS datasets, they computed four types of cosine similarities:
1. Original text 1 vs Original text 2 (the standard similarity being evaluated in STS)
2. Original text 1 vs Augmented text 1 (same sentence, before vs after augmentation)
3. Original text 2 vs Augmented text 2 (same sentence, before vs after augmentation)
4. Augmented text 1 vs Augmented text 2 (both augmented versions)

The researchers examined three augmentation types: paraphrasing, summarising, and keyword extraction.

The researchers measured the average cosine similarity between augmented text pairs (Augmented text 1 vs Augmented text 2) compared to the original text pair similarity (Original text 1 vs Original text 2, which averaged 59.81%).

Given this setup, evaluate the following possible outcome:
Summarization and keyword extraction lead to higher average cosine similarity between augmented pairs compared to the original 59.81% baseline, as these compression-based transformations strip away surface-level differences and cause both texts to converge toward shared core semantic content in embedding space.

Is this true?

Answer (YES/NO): NO